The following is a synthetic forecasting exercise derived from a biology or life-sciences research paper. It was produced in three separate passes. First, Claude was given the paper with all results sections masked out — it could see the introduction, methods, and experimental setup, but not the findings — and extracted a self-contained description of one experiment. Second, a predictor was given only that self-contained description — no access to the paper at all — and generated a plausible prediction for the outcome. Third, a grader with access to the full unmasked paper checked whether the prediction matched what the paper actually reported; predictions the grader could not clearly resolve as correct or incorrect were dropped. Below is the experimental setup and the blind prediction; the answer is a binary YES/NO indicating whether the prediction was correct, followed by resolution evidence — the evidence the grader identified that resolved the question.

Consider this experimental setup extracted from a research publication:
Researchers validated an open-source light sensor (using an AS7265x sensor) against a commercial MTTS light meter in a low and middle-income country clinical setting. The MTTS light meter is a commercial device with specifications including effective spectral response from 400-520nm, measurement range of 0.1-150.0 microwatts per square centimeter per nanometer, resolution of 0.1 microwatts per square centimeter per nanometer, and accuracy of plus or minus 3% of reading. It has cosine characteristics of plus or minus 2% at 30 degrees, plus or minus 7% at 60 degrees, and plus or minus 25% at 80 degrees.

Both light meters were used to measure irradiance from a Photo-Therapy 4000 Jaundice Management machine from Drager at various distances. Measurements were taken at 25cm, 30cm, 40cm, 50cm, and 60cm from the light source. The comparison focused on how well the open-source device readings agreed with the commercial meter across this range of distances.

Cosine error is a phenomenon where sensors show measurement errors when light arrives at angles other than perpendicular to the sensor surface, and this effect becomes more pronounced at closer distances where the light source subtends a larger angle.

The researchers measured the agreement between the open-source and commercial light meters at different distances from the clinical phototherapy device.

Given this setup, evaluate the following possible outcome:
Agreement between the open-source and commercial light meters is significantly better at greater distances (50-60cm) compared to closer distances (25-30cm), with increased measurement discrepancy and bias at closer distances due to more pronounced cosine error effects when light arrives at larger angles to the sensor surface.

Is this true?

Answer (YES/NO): YES